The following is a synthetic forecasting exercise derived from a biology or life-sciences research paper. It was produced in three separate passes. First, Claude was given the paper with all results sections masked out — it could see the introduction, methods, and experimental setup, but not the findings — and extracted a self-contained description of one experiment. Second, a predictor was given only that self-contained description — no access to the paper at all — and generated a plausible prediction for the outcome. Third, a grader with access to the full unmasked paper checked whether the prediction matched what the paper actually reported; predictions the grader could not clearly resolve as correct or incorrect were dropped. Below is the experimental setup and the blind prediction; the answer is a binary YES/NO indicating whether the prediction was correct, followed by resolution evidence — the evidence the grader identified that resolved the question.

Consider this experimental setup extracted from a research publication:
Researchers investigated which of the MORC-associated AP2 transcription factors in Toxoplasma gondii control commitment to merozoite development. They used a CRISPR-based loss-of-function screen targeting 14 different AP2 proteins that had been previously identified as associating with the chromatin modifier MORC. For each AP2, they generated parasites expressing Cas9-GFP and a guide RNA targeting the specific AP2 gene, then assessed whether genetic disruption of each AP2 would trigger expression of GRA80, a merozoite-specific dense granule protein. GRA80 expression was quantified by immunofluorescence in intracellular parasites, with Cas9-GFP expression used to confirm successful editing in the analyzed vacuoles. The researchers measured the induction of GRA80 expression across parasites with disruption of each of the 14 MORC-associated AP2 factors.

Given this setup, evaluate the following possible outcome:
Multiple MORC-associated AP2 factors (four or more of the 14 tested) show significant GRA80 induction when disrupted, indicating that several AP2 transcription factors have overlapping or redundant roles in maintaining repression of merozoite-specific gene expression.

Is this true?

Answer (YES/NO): NO